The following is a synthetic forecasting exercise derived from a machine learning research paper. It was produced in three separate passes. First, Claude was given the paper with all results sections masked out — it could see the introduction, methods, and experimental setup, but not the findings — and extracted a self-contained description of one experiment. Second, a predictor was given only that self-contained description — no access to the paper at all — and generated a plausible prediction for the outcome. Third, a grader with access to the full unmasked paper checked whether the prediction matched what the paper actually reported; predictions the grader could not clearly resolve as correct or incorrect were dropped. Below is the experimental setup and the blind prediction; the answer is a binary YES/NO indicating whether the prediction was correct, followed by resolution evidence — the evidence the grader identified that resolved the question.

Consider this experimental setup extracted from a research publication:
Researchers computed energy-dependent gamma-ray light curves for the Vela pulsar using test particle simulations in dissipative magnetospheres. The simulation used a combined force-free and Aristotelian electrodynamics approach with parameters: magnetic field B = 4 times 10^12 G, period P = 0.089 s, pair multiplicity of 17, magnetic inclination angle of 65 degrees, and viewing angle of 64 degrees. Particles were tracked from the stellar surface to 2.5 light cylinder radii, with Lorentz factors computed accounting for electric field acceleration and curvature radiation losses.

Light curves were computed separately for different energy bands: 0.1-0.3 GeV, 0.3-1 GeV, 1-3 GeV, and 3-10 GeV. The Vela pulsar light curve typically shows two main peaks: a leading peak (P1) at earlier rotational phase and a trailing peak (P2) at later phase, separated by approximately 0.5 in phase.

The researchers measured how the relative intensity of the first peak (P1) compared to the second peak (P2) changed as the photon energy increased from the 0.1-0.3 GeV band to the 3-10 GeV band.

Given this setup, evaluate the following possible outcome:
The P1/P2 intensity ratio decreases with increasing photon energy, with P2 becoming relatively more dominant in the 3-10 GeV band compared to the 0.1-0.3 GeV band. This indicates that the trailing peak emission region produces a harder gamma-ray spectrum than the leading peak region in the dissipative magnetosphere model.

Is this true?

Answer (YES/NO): YES